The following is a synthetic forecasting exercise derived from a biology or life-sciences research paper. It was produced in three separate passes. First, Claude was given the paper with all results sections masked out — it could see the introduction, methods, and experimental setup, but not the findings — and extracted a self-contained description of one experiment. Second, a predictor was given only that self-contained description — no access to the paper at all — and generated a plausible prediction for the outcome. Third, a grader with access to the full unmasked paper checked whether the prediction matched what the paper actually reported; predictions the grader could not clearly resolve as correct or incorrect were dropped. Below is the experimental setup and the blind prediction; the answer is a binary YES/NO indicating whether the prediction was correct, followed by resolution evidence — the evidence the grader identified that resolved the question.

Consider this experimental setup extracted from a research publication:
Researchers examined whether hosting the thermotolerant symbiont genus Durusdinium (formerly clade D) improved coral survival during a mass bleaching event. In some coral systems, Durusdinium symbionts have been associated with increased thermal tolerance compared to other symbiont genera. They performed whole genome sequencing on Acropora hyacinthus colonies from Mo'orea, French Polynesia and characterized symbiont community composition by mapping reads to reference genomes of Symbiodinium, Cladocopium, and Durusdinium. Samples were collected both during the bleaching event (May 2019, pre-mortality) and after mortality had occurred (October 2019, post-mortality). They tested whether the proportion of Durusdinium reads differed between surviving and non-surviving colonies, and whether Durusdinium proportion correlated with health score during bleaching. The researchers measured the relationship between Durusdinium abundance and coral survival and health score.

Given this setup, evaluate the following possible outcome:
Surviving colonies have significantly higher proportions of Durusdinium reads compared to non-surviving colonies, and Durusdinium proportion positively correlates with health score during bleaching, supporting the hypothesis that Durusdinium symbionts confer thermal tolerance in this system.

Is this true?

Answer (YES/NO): NO